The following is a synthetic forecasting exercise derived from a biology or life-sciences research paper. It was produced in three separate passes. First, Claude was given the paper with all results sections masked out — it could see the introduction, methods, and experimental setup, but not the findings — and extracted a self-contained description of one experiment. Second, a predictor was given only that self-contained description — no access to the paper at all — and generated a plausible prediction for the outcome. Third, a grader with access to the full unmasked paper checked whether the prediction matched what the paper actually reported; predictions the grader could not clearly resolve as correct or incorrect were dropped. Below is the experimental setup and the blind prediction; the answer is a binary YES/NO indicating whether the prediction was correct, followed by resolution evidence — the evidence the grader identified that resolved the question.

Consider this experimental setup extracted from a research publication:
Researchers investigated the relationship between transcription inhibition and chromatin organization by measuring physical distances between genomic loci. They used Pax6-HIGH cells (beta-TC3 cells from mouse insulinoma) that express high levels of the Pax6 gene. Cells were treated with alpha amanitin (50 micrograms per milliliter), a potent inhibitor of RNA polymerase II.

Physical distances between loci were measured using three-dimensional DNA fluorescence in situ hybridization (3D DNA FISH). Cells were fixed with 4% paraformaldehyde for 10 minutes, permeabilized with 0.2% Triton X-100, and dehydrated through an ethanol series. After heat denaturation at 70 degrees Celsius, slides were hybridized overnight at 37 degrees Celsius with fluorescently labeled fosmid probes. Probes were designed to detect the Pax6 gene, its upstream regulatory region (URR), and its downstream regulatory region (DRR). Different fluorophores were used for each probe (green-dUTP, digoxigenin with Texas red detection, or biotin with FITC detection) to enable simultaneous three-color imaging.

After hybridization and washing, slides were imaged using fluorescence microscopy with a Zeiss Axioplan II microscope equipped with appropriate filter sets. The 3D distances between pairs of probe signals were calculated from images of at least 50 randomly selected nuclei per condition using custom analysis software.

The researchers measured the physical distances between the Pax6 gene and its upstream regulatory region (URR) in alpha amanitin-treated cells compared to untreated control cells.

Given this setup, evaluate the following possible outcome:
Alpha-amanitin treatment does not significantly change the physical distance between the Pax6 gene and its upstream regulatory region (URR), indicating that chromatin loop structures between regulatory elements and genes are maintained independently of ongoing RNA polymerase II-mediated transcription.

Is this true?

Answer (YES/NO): YES